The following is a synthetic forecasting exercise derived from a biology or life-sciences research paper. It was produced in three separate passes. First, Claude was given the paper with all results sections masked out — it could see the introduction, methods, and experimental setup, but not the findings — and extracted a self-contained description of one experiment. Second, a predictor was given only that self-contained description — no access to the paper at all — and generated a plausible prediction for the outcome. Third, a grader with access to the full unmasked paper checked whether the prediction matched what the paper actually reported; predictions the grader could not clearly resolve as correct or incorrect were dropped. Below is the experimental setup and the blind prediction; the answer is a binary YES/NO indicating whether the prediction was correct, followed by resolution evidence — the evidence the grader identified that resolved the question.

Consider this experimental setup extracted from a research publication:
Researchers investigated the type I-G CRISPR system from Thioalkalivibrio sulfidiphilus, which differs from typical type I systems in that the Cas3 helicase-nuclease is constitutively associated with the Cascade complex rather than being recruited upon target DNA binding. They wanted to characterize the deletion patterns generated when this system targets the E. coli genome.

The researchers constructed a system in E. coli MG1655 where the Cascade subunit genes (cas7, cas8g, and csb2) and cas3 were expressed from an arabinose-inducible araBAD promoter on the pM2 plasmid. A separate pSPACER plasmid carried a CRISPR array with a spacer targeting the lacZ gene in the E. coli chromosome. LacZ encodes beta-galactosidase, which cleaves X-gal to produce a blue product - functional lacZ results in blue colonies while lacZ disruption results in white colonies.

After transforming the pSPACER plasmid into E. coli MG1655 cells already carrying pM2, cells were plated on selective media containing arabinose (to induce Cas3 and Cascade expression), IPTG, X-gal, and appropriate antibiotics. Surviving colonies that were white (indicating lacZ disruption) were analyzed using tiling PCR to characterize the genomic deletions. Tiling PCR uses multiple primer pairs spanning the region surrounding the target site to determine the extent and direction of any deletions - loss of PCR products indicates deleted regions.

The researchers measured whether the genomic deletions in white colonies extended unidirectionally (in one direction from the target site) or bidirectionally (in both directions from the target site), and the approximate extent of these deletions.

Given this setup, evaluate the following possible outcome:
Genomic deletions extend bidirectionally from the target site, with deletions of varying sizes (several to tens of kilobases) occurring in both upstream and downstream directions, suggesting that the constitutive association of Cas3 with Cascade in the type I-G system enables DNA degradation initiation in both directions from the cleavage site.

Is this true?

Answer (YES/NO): YES